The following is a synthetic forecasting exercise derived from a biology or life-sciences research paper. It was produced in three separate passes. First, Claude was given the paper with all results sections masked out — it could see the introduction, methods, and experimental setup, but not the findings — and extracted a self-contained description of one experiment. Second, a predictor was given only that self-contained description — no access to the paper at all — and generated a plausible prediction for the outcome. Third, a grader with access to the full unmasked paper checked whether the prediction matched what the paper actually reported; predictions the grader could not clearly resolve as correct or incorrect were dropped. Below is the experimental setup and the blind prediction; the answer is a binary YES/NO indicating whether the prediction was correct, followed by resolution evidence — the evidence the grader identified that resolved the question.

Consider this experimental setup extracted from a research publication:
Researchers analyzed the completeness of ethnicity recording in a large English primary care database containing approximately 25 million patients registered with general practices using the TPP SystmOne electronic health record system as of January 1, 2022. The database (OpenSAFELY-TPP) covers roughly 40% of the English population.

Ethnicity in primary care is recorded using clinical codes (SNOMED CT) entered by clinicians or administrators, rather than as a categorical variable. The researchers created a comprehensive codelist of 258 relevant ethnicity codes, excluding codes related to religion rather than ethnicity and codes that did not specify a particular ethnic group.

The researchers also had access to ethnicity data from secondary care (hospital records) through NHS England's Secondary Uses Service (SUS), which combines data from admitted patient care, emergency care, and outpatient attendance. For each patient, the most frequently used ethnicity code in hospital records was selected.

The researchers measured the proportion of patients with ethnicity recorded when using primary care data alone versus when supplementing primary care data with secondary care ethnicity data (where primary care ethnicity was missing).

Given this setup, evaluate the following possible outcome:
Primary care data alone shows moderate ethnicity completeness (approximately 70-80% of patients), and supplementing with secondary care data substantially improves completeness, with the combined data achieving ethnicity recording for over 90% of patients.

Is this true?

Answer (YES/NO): YES